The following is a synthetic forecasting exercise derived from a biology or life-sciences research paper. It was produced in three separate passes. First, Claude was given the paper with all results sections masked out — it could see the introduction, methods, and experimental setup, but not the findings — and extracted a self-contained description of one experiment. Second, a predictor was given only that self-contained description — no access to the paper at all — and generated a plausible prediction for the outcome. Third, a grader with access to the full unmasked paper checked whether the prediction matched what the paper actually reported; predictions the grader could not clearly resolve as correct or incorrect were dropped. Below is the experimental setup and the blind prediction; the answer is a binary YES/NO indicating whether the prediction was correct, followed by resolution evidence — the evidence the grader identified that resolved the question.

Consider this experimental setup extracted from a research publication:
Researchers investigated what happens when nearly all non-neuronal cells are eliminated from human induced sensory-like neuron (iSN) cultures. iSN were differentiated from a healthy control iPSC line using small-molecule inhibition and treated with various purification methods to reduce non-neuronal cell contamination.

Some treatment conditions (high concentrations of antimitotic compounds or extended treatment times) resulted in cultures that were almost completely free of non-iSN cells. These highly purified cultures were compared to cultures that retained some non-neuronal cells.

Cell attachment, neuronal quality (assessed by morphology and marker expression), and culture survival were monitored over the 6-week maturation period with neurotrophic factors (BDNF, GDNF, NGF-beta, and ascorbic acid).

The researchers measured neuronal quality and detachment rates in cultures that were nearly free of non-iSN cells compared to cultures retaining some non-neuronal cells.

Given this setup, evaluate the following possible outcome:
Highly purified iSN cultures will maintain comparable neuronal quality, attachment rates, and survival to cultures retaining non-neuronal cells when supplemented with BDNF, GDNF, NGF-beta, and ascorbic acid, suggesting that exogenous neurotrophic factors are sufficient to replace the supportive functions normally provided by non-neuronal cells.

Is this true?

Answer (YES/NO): NO